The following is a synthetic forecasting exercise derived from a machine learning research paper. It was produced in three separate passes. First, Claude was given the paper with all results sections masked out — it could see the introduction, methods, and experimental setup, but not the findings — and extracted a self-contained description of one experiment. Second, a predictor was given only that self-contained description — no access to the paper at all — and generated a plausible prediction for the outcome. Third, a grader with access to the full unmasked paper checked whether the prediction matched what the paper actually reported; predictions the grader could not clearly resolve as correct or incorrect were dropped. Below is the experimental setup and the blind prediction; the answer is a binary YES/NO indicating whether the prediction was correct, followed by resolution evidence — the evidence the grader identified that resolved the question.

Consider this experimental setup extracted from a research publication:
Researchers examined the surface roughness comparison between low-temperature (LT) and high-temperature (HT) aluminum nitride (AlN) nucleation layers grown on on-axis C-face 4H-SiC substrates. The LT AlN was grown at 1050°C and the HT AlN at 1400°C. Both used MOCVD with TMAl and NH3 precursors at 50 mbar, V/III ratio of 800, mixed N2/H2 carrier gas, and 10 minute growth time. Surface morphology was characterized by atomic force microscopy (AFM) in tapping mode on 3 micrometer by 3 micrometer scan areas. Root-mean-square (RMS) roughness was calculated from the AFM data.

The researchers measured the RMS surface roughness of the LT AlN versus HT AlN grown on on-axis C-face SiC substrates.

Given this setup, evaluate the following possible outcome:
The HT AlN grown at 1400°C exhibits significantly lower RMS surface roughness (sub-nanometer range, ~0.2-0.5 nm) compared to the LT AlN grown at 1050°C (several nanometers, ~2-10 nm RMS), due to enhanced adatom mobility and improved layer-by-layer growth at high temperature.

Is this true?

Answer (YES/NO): NO